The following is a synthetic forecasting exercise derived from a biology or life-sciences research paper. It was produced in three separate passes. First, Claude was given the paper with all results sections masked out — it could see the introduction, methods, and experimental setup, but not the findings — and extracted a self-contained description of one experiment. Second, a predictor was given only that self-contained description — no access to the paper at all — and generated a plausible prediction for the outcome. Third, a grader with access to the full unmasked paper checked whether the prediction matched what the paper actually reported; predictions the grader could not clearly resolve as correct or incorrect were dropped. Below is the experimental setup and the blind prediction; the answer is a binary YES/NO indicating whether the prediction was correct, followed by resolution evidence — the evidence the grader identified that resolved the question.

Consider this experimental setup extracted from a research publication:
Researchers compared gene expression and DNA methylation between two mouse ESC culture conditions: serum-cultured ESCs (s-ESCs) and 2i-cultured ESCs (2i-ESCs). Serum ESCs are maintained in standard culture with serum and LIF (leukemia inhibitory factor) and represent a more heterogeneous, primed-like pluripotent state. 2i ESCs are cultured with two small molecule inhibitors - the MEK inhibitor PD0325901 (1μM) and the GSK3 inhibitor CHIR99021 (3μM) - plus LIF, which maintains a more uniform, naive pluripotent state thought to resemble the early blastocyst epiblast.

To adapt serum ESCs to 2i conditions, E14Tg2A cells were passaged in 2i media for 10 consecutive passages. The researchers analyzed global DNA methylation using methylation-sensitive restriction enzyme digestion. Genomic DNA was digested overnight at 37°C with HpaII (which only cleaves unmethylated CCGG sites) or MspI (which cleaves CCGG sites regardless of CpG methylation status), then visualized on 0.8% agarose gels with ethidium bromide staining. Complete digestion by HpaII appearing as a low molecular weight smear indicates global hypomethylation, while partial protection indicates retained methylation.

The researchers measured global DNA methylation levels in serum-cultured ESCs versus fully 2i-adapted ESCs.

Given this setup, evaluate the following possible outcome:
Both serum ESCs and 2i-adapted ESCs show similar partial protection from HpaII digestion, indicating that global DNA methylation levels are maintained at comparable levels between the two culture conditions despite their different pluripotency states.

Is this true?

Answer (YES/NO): NO